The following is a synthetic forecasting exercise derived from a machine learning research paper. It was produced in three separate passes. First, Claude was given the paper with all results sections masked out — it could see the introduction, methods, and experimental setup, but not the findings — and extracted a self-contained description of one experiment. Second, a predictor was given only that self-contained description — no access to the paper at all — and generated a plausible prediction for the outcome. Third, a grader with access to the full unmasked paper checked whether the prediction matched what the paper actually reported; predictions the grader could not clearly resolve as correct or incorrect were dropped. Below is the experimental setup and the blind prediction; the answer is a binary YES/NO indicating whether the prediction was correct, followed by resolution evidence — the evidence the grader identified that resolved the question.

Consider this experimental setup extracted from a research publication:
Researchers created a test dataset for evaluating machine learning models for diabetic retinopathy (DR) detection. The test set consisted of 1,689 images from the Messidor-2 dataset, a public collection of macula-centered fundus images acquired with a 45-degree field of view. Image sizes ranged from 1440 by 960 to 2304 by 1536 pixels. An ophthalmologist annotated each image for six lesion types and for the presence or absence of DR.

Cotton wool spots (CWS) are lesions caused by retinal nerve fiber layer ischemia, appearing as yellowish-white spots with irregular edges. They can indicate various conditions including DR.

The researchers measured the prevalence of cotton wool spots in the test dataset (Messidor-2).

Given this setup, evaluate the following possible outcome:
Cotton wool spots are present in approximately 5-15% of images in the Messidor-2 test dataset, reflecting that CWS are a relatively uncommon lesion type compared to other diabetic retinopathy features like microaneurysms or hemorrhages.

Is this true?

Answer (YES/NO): YES